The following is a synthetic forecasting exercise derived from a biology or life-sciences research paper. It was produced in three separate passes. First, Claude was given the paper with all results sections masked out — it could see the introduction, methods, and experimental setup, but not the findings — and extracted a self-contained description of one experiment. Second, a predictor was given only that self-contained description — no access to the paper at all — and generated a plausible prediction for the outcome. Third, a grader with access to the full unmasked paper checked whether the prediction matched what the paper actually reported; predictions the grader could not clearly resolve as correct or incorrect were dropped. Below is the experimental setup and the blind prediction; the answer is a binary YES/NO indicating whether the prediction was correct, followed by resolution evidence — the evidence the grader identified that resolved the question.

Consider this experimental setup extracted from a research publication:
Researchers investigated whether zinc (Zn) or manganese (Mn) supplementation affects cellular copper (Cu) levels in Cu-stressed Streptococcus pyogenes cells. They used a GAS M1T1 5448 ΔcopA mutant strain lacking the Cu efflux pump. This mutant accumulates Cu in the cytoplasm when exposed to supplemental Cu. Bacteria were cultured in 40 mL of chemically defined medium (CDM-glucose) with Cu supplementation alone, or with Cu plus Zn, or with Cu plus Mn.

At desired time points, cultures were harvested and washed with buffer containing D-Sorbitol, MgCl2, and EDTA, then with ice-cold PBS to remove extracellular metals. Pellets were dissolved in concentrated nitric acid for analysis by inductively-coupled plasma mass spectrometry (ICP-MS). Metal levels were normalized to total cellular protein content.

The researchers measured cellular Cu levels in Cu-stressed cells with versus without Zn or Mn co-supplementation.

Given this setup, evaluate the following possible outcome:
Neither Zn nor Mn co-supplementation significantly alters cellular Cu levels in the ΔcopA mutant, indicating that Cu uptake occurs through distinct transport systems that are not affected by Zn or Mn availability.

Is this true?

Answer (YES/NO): YES